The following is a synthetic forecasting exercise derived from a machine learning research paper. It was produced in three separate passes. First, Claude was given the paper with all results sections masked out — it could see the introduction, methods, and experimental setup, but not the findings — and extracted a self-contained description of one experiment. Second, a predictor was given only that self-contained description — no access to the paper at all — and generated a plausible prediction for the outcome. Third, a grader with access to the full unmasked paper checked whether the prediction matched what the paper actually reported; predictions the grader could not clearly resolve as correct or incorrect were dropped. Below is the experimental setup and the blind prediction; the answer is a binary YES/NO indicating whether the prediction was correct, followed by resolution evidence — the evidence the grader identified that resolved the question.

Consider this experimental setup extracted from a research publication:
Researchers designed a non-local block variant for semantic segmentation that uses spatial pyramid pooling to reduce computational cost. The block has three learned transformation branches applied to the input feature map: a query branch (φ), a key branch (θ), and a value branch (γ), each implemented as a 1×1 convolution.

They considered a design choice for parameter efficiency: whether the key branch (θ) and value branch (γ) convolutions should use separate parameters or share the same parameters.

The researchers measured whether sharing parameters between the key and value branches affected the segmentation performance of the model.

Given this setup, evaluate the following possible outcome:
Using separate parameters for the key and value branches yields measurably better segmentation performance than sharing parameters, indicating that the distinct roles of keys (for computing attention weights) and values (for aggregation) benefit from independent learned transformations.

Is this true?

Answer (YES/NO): NO